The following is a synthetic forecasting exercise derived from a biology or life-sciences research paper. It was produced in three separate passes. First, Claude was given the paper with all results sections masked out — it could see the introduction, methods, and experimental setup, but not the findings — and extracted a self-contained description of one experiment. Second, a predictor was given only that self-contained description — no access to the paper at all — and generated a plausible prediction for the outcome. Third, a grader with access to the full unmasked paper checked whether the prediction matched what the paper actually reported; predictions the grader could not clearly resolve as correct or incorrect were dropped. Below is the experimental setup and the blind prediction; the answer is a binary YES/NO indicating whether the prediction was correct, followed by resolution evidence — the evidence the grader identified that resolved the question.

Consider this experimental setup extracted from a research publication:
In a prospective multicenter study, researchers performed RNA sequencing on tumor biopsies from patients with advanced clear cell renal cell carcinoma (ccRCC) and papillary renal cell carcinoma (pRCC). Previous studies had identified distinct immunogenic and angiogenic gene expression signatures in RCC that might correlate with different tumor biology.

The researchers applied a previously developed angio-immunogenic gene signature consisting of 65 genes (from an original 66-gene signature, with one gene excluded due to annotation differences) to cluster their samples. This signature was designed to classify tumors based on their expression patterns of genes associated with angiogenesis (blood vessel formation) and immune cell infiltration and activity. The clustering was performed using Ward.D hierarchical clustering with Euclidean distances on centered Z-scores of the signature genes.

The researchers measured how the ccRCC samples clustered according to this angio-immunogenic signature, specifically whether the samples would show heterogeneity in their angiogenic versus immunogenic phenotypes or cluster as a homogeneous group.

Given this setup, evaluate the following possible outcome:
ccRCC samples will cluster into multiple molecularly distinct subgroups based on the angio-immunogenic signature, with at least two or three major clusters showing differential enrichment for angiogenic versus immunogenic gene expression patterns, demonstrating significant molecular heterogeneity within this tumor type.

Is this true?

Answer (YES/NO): YES